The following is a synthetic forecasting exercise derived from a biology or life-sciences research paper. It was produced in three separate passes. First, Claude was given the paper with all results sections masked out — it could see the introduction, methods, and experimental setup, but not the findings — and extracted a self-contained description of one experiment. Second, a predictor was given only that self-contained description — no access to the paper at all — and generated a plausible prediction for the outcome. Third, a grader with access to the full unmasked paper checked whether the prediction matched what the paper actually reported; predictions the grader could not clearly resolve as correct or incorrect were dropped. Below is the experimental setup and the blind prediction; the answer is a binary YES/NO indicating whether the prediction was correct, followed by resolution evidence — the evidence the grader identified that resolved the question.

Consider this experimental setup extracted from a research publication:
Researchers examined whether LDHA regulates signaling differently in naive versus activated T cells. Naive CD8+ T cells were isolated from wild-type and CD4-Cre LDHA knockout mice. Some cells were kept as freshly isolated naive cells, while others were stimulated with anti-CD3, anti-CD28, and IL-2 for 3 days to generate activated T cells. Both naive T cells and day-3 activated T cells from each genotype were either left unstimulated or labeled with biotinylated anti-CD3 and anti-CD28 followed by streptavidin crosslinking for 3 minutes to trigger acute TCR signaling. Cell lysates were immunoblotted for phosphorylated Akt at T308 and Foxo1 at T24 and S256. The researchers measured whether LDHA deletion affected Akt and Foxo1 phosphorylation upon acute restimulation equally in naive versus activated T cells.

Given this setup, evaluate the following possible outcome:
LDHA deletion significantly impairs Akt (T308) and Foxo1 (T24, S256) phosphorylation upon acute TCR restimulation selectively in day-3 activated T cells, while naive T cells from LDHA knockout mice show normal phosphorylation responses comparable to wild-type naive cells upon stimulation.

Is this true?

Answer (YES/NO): YES